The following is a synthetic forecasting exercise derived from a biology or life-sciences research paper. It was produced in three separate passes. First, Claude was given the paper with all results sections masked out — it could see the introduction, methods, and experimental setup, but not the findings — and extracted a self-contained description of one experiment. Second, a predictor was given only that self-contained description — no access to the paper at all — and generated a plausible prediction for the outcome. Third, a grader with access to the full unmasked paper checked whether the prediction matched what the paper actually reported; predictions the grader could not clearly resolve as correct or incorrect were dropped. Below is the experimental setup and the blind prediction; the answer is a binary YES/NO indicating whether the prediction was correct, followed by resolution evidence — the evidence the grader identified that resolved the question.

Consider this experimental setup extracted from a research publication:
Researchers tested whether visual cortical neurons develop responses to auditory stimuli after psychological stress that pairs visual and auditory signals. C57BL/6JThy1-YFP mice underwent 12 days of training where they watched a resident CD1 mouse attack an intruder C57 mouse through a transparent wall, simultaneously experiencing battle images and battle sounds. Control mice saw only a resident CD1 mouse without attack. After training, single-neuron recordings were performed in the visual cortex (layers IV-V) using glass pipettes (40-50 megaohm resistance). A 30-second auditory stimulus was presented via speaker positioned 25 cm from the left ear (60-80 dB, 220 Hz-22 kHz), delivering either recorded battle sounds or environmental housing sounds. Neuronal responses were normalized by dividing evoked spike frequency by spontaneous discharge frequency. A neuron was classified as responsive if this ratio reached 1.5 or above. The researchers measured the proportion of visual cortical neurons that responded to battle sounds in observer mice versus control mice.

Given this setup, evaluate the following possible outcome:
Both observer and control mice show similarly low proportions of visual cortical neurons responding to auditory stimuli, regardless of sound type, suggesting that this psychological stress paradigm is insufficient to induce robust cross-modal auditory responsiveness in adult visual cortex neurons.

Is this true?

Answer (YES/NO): NO